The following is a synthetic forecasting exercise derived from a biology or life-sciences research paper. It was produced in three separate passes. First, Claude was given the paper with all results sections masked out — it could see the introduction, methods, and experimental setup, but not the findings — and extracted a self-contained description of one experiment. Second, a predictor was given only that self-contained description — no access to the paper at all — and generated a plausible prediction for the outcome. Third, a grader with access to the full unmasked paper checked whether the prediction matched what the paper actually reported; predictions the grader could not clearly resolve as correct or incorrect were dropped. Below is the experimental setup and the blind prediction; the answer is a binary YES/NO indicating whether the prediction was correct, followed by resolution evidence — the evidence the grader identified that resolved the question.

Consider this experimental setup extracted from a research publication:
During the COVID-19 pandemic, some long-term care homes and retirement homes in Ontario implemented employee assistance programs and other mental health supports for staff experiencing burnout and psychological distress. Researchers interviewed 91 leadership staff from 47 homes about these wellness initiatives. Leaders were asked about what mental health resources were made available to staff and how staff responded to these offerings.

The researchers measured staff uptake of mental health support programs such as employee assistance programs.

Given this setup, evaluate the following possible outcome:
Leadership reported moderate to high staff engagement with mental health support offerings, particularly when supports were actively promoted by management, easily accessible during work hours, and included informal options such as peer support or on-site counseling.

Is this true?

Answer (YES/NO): NO